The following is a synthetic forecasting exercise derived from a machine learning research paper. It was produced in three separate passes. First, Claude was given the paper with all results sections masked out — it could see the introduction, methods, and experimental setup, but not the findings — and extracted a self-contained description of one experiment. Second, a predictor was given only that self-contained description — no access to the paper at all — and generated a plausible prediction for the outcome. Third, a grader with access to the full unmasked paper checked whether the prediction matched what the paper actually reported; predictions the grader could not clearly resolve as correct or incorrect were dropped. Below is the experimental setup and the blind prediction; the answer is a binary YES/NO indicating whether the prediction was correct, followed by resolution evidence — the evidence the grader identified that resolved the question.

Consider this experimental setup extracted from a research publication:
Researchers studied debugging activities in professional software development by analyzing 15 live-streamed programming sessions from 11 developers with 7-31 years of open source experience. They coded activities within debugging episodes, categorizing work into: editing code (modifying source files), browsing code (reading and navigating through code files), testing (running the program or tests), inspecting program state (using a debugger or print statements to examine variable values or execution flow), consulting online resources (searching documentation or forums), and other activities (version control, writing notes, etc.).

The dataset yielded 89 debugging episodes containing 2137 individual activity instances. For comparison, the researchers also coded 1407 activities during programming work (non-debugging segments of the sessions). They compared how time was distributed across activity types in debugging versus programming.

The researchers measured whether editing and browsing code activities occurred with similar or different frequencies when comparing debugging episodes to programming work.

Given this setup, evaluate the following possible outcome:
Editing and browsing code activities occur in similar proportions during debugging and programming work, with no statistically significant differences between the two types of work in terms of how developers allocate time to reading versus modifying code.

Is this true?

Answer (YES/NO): YES